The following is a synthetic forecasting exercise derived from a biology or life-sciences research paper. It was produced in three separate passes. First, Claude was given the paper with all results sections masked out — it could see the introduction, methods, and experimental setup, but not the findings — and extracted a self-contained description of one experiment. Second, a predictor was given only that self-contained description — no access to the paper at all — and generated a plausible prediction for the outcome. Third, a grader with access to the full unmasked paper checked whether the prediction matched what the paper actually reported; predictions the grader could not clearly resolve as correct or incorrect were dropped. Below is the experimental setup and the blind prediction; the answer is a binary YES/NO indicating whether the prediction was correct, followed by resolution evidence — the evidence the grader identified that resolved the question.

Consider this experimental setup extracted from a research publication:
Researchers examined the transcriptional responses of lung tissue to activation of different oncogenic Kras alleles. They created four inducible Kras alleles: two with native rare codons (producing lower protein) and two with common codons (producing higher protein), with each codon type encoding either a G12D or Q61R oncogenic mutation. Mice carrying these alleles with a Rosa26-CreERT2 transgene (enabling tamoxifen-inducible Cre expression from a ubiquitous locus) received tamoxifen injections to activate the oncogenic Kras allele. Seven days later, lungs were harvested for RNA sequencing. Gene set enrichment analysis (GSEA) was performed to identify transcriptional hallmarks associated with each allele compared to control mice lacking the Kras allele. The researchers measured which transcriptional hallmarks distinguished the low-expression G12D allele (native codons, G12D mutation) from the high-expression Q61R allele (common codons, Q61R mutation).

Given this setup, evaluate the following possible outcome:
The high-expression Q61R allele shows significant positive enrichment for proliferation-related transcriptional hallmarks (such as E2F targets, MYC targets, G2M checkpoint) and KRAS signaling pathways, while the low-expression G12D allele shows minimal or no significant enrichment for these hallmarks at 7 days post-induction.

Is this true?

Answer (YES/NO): YES